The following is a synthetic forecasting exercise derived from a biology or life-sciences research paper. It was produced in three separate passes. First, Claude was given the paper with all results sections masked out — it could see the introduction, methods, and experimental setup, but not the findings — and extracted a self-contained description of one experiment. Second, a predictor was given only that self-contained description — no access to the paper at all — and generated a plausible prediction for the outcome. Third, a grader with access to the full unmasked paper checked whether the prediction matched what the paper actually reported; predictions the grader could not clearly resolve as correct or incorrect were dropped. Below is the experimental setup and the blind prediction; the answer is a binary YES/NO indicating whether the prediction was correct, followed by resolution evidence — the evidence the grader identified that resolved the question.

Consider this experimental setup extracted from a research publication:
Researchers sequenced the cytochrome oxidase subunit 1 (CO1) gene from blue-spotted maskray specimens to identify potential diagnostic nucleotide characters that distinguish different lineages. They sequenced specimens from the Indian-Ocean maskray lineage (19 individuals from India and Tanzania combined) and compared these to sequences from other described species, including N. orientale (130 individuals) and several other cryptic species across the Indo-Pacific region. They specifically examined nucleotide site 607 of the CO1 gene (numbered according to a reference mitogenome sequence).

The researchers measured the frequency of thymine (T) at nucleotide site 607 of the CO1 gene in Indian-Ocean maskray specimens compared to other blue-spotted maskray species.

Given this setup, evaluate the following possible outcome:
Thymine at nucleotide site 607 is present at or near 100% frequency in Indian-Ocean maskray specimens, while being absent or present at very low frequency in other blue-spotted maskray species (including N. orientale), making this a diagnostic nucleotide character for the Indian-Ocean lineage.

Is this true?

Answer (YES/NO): NO